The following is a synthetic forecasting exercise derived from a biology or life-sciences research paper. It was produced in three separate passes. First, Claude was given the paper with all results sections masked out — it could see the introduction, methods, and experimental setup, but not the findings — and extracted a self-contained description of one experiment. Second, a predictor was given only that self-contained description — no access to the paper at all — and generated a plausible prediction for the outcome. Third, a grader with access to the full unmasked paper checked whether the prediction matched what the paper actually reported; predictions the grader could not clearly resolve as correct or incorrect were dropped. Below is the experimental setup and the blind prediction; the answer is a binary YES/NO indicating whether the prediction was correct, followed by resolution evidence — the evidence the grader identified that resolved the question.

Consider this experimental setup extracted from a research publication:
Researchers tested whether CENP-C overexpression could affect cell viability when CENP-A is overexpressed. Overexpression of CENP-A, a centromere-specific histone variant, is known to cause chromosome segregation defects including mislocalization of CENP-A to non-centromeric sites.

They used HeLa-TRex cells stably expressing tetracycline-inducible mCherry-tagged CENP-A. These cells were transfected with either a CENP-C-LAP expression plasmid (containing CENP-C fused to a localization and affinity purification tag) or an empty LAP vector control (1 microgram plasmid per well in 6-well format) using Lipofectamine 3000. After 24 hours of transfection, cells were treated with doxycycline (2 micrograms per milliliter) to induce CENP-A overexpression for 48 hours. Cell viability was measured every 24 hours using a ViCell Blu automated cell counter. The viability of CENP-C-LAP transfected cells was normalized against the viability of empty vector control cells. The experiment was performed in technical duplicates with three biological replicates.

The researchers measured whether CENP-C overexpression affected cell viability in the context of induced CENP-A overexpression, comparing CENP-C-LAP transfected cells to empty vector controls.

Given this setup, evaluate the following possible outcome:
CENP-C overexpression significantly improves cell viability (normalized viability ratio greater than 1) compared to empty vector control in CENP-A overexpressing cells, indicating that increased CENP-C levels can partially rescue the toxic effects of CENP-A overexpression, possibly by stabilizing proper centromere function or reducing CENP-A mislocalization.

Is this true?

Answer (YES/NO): NO